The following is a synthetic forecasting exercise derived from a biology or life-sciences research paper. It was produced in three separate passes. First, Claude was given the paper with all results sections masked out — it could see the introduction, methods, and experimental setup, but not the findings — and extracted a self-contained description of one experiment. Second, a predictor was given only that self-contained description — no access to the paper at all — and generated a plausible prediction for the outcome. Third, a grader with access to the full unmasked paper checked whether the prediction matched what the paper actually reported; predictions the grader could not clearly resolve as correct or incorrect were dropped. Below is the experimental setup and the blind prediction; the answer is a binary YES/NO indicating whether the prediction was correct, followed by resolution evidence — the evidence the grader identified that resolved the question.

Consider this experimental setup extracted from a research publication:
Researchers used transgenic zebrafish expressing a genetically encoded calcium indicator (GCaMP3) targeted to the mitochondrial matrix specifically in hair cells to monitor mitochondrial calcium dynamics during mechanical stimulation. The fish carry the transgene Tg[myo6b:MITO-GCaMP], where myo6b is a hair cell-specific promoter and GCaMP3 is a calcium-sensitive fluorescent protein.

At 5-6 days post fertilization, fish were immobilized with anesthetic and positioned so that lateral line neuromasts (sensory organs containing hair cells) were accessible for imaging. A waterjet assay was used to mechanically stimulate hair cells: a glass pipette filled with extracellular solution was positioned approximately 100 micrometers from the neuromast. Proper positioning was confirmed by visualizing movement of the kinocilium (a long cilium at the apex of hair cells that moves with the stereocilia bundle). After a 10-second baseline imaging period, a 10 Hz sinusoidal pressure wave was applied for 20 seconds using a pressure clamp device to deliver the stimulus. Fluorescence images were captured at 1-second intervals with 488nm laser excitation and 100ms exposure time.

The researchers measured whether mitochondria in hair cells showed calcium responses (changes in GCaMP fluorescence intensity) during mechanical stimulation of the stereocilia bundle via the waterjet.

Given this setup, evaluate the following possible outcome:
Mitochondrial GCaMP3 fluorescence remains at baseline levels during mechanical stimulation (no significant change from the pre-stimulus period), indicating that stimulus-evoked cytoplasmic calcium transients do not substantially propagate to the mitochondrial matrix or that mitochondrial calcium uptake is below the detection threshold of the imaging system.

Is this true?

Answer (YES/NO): NO